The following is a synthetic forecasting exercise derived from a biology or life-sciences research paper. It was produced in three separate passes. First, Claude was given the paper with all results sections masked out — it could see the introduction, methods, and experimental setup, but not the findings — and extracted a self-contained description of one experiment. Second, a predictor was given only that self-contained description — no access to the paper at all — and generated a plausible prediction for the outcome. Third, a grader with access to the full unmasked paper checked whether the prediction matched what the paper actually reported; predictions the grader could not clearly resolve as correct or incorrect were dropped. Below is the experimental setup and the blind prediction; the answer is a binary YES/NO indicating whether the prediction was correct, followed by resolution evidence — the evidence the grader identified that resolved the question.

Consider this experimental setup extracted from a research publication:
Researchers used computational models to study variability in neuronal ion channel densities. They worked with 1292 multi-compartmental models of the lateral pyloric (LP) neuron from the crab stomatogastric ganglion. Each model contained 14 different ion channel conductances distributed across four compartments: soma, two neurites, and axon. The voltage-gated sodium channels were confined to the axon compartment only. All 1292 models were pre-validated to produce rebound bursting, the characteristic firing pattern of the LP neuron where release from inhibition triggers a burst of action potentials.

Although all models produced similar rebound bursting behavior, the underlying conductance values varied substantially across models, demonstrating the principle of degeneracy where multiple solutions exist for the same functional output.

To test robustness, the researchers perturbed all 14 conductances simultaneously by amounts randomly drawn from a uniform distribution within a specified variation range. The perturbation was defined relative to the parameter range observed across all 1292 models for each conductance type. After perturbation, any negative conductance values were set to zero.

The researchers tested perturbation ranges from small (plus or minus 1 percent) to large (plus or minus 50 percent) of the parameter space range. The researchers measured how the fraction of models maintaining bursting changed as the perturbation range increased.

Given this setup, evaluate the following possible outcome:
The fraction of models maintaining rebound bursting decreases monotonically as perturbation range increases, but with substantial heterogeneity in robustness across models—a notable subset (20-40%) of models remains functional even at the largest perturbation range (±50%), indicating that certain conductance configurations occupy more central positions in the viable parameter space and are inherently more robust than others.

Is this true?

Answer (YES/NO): NO